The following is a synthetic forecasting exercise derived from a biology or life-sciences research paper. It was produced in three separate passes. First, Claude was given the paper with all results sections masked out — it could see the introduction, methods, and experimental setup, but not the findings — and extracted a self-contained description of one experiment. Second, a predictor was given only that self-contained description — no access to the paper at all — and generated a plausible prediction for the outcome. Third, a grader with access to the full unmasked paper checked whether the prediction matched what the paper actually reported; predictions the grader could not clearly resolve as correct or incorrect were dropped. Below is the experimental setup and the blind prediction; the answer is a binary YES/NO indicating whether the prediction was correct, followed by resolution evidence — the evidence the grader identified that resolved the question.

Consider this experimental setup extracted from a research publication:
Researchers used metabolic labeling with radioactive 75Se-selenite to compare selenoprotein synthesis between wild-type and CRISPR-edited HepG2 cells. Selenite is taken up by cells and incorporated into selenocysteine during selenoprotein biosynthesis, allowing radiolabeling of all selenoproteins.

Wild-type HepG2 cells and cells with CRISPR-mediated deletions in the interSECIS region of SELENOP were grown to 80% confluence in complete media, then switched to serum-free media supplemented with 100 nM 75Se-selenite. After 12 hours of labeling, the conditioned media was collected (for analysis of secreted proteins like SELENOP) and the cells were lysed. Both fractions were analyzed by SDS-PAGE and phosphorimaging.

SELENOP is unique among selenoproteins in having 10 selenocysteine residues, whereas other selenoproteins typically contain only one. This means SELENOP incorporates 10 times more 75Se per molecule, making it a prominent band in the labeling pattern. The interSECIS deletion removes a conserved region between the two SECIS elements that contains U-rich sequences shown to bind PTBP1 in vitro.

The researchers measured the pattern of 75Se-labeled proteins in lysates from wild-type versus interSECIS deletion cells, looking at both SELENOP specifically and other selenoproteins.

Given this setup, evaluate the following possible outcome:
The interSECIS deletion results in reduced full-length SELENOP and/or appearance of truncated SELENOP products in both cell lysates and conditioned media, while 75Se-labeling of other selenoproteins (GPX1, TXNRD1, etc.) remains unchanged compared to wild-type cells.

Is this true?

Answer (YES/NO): NO